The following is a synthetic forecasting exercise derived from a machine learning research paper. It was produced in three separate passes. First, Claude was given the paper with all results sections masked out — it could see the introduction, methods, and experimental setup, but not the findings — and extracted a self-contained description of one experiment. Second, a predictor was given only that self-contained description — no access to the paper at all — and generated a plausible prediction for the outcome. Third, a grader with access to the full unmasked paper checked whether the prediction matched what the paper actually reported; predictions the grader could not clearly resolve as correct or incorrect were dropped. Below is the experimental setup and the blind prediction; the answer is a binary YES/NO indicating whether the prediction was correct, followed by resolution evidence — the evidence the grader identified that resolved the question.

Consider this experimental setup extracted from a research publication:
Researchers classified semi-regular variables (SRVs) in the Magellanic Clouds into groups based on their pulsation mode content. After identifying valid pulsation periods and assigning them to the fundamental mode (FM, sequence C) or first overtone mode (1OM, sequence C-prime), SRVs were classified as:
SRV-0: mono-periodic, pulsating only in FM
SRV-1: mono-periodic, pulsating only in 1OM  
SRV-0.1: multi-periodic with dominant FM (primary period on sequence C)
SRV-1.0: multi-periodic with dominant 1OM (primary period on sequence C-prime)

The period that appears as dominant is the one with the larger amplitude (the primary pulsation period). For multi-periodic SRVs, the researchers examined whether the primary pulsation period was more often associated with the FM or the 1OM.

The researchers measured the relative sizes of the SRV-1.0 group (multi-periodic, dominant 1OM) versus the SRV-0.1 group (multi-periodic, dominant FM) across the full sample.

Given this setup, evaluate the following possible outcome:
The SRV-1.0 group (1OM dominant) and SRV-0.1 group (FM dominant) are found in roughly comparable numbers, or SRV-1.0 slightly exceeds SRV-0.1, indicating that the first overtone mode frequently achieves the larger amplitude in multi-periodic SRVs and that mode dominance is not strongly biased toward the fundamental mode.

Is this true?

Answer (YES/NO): YES